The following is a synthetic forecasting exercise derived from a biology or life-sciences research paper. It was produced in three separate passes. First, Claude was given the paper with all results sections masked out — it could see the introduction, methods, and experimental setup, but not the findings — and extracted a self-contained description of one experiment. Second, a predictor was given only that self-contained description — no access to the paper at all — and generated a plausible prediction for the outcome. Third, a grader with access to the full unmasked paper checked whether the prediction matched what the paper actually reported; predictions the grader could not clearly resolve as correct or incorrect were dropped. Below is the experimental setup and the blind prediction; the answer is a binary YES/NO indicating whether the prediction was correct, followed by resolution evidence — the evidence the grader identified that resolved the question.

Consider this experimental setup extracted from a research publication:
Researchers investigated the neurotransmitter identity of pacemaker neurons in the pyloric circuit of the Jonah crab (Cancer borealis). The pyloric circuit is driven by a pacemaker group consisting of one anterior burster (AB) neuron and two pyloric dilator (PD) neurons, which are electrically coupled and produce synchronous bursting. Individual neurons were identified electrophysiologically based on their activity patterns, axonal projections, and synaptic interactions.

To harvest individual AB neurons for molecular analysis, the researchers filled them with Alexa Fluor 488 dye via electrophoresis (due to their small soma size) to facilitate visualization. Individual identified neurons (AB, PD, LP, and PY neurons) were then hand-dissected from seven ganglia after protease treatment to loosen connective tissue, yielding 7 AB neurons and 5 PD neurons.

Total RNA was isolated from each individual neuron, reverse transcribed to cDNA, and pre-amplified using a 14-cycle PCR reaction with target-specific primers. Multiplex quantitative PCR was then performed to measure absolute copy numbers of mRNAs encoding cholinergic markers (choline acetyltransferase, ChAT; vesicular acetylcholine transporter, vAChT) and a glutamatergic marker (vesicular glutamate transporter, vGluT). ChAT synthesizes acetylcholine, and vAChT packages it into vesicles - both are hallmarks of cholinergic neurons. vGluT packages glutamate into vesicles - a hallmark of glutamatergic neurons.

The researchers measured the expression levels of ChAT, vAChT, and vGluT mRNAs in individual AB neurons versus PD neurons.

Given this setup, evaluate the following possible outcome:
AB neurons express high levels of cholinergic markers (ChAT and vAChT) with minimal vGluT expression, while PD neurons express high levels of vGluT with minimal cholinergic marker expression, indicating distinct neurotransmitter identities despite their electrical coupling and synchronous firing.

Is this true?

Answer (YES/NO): NO